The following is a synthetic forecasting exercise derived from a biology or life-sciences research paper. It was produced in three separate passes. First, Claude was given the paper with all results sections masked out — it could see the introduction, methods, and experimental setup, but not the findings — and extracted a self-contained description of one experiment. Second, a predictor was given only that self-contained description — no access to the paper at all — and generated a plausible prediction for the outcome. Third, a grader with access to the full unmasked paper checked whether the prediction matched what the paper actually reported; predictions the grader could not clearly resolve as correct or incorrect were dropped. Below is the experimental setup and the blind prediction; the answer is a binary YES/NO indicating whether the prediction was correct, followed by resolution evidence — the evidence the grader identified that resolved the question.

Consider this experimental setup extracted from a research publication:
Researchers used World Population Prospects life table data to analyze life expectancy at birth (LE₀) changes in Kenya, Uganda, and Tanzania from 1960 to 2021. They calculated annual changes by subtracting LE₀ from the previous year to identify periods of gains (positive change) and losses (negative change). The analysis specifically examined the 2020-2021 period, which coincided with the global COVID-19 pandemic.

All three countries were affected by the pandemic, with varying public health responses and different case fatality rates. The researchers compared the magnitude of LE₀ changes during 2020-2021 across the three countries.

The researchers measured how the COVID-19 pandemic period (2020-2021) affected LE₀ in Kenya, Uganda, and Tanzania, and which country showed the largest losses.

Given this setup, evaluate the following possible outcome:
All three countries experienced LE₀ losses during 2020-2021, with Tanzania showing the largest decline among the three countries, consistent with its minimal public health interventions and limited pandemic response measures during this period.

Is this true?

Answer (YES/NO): NO